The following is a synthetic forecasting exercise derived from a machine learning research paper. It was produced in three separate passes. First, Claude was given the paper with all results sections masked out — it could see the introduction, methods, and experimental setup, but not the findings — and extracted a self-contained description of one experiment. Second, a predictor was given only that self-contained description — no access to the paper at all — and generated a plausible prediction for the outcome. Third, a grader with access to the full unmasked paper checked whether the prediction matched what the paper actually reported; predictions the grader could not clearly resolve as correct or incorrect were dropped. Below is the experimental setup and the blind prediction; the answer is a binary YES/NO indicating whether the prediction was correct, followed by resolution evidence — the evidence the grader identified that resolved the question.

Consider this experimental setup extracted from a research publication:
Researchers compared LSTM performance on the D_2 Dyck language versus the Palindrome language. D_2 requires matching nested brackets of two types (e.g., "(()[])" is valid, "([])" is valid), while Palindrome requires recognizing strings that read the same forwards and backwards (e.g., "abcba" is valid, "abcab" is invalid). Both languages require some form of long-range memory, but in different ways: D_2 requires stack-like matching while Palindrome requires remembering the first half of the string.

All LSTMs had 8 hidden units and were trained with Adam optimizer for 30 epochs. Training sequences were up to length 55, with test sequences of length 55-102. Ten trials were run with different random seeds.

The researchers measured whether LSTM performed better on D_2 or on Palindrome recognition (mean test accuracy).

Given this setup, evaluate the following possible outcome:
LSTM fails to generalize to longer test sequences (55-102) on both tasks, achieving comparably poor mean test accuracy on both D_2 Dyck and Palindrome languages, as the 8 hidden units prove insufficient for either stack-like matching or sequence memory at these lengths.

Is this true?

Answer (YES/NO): YES